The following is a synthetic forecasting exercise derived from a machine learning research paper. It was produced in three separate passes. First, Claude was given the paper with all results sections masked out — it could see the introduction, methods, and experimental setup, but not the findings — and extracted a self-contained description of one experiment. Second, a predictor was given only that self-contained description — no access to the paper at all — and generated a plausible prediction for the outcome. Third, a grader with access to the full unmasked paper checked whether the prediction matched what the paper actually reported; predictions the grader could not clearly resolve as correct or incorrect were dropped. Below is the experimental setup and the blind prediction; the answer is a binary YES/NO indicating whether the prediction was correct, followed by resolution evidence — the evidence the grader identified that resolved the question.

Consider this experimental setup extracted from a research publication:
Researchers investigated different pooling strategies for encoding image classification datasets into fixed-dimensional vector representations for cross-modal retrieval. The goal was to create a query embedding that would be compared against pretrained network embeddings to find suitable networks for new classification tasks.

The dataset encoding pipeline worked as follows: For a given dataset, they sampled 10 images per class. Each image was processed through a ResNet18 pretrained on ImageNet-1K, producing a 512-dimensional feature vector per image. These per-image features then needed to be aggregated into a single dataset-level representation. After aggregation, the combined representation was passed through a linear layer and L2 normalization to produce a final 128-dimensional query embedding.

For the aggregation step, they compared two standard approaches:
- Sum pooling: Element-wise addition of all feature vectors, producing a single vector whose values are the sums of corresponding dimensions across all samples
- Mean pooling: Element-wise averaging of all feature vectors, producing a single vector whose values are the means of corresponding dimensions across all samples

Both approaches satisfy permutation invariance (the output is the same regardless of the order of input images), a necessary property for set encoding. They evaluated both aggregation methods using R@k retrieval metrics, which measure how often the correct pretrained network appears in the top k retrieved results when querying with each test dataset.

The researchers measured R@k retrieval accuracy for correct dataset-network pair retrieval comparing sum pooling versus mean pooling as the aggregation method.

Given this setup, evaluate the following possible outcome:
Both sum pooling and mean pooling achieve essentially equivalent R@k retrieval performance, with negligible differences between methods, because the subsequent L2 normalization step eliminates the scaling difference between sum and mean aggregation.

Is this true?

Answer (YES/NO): NO